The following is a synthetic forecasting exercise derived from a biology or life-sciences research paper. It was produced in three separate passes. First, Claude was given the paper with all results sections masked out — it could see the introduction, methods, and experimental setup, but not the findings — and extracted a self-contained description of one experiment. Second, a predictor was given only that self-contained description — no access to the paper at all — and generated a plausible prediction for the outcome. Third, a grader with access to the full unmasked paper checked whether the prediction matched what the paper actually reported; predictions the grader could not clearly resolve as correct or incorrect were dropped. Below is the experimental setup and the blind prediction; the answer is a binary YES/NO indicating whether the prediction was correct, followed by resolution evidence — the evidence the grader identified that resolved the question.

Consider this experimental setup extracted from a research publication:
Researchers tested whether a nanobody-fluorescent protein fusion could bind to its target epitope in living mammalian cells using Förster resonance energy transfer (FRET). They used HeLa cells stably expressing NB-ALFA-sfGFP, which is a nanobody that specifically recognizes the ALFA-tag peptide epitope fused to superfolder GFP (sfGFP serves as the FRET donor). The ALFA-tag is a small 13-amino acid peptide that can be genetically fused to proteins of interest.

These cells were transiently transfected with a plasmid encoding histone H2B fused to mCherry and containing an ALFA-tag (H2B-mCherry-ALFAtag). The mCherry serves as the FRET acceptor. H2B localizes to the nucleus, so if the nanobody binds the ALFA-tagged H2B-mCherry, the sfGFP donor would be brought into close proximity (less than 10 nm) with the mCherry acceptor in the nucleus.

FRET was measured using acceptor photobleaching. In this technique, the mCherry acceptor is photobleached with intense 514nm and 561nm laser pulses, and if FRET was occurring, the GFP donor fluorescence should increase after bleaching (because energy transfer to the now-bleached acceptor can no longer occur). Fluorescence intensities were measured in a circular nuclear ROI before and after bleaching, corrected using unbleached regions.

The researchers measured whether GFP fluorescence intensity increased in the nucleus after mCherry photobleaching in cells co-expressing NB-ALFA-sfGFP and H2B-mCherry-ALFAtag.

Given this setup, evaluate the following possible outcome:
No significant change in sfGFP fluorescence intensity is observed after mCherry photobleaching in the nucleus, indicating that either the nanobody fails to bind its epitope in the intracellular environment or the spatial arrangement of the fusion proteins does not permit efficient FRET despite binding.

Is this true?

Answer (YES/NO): NO